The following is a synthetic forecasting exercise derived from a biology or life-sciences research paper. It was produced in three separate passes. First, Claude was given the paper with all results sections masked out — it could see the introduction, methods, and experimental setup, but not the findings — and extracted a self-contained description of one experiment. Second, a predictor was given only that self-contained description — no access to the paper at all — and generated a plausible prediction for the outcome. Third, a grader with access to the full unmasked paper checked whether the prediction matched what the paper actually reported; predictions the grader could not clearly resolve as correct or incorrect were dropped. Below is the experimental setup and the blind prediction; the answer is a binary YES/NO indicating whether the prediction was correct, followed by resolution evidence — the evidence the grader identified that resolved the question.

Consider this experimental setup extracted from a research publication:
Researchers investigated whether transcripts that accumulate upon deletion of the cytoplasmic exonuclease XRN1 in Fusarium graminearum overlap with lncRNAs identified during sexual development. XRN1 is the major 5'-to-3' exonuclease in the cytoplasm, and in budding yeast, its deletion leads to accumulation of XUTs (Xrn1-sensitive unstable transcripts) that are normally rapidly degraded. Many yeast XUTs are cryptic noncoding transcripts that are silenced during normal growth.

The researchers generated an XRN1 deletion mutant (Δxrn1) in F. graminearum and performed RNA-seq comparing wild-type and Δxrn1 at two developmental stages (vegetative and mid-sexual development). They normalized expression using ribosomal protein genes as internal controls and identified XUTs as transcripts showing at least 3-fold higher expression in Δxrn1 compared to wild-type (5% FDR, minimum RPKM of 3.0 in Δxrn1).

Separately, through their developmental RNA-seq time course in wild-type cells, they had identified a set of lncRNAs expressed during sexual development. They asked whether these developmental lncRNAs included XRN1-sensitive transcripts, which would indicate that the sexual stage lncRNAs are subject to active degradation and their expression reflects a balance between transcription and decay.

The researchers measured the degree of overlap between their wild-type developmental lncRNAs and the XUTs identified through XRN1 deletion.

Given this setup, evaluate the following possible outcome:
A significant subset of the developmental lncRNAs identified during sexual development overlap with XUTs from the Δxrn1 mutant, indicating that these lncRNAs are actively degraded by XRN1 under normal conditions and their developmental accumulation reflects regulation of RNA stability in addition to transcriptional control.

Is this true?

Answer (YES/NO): NO